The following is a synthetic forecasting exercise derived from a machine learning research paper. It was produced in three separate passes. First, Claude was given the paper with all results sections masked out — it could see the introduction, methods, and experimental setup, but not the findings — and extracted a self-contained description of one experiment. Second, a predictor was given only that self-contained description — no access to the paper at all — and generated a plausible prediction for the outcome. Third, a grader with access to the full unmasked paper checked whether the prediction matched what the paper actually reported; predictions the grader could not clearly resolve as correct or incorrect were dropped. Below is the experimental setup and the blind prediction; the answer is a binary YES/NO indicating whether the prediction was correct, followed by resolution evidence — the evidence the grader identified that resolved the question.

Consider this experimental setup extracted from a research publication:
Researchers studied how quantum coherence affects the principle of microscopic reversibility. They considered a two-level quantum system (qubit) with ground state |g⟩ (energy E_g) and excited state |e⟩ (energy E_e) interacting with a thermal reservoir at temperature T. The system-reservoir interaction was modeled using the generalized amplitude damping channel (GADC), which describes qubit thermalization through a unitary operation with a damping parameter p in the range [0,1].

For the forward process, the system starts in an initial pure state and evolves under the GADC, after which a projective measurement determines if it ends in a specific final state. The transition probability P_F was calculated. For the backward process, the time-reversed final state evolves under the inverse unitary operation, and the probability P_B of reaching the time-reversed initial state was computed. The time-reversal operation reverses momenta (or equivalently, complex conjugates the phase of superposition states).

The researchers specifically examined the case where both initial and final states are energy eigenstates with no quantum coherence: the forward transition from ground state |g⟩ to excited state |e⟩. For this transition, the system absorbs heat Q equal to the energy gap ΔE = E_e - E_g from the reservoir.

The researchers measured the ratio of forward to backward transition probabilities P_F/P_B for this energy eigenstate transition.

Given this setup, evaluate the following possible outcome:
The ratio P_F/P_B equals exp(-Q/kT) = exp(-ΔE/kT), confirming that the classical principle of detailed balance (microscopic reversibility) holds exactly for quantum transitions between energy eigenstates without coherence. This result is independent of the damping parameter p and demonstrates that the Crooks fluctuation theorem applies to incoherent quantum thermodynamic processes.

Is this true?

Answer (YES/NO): YES